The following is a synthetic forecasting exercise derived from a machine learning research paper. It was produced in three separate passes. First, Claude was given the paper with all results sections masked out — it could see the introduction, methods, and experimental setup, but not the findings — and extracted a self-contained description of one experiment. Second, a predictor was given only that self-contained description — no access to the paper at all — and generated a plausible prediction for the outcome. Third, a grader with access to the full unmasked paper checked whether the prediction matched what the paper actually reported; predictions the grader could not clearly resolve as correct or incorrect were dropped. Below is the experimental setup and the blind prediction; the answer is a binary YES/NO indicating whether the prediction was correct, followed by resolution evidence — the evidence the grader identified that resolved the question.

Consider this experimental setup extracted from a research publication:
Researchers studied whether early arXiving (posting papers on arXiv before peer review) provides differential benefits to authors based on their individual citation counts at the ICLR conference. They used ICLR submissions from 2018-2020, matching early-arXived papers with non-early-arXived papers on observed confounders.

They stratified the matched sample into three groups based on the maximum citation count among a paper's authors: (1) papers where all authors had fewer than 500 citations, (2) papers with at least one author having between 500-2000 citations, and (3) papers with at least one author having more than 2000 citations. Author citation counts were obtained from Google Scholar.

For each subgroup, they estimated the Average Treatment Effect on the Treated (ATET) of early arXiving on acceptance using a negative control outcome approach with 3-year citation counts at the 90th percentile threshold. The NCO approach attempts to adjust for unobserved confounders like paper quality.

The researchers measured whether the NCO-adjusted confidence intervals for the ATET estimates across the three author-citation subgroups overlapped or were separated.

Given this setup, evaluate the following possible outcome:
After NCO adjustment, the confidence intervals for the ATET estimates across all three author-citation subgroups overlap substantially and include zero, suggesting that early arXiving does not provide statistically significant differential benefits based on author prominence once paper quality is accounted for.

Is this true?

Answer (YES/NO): YES